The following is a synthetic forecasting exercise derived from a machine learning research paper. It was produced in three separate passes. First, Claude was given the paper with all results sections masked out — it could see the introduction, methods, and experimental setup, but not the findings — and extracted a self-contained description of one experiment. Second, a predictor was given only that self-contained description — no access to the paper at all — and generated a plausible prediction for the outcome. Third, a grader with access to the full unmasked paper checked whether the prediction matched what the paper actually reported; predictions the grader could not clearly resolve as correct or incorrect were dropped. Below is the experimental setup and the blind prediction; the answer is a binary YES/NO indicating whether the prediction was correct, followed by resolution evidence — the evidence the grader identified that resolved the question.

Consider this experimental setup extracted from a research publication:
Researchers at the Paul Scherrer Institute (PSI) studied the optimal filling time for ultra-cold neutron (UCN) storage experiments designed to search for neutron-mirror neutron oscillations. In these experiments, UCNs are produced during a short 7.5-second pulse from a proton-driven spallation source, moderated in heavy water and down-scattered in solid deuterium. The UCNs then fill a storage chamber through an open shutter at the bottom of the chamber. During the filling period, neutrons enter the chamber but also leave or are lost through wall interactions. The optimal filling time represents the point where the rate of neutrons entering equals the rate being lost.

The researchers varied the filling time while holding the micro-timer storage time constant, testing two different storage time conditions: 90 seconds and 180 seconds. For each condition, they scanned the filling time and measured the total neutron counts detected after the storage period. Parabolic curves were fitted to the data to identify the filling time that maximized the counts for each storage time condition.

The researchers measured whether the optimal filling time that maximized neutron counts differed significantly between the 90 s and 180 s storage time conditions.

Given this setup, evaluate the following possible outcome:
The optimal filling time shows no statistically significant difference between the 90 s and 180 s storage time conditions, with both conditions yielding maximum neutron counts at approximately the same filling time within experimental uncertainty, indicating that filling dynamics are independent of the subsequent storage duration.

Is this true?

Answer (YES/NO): YES